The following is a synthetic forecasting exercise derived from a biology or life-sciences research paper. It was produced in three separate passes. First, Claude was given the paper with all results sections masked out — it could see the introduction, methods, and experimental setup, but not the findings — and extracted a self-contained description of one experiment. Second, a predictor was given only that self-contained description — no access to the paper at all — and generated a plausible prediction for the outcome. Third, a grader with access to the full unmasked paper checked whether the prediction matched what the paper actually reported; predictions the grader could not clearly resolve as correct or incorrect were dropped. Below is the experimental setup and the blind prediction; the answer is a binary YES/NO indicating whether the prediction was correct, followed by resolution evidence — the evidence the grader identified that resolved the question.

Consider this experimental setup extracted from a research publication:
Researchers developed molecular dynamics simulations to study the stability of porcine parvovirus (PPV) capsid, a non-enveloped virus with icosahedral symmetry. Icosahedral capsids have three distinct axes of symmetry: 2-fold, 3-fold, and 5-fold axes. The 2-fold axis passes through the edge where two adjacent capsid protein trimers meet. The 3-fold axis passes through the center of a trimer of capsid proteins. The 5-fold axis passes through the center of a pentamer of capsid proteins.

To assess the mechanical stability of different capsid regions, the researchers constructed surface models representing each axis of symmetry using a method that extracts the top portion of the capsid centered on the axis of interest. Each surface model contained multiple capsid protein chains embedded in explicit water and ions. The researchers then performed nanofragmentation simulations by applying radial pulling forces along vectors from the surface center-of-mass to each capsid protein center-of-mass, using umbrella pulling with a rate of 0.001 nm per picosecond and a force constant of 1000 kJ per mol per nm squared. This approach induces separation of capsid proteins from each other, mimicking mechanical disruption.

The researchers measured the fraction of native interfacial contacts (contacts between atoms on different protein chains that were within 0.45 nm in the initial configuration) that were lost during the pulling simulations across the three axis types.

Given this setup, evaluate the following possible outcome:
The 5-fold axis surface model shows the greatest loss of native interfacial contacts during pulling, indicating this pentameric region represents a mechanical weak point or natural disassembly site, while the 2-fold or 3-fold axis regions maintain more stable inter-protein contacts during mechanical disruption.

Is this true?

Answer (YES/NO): NO